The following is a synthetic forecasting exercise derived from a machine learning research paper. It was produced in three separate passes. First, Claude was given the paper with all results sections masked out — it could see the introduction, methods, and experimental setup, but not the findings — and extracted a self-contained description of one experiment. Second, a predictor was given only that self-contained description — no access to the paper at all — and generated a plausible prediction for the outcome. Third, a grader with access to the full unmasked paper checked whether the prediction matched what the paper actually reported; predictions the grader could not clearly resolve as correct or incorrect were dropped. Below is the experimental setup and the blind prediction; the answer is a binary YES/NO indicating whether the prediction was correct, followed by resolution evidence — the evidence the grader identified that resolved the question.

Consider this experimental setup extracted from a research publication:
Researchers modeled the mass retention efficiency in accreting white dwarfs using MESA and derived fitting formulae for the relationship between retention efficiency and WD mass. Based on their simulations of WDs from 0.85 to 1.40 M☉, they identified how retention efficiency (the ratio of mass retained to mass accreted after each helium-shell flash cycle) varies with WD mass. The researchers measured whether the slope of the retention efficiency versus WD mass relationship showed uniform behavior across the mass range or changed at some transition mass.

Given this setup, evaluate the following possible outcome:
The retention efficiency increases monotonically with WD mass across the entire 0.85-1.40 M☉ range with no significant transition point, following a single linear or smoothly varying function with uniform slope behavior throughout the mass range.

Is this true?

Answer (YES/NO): NO